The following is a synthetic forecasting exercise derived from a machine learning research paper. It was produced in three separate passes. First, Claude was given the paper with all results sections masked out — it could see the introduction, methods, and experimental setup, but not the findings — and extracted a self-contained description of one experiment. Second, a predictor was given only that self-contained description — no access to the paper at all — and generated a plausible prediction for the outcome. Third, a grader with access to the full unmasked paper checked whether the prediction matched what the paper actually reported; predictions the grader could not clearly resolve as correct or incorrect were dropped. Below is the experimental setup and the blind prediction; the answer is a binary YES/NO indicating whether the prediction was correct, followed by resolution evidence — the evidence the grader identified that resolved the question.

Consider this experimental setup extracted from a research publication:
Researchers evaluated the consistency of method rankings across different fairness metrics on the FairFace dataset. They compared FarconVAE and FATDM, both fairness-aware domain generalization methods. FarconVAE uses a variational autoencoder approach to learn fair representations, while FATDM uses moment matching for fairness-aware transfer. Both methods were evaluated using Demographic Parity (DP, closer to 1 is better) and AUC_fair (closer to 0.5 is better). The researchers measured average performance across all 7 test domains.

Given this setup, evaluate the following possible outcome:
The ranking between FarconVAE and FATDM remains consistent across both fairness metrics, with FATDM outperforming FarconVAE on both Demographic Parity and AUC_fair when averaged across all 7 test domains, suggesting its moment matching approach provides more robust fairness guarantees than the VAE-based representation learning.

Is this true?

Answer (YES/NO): NO